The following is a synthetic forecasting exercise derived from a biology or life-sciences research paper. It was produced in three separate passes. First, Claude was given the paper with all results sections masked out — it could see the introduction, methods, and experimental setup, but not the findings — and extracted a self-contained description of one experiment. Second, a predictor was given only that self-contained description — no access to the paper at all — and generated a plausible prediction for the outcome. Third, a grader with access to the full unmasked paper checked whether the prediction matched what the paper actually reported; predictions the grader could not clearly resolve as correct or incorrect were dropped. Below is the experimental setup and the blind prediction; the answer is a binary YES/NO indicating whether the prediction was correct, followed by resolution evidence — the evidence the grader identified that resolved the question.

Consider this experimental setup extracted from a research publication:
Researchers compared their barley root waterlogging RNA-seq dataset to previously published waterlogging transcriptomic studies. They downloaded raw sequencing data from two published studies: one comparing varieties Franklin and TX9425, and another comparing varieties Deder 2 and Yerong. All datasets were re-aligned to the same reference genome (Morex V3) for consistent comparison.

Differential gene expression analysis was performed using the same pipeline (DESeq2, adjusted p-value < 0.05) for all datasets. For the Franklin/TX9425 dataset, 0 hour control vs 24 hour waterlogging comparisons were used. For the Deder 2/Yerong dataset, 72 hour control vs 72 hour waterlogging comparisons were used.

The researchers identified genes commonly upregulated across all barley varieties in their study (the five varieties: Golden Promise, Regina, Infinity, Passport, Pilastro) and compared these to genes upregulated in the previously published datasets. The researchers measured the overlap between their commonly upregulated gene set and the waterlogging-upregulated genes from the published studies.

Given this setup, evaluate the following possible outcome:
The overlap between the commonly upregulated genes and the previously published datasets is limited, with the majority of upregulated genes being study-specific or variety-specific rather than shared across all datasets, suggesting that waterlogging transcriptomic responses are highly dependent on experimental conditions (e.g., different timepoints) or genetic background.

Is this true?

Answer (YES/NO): NO